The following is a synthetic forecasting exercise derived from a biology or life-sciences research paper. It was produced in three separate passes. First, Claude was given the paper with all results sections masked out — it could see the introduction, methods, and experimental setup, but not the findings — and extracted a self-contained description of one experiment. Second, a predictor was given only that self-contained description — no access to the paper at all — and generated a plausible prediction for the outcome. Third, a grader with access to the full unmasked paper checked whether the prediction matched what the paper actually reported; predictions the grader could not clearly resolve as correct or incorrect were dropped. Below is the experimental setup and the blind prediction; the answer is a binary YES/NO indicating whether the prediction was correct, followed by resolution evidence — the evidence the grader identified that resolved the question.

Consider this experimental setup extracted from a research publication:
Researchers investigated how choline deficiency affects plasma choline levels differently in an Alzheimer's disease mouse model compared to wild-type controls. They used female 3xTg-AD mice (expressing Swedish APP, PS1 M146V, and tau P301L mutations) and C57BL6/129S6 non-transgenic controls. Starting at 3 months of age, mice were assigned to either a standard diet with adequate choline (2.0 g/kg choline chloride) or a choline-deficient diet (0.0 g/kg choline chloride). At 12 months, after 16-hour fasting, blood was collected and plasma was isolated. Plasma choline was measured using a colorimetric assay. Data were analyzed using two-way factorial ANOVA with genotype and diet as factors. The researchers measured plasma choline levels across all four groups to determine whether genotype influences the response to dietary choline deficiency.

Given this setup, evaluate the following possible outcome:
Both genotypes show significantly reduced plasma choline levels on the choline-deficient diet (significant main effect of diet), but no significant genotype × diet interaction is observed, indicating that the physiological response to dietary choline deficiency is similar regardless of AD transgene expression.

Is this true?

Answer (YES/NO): YES